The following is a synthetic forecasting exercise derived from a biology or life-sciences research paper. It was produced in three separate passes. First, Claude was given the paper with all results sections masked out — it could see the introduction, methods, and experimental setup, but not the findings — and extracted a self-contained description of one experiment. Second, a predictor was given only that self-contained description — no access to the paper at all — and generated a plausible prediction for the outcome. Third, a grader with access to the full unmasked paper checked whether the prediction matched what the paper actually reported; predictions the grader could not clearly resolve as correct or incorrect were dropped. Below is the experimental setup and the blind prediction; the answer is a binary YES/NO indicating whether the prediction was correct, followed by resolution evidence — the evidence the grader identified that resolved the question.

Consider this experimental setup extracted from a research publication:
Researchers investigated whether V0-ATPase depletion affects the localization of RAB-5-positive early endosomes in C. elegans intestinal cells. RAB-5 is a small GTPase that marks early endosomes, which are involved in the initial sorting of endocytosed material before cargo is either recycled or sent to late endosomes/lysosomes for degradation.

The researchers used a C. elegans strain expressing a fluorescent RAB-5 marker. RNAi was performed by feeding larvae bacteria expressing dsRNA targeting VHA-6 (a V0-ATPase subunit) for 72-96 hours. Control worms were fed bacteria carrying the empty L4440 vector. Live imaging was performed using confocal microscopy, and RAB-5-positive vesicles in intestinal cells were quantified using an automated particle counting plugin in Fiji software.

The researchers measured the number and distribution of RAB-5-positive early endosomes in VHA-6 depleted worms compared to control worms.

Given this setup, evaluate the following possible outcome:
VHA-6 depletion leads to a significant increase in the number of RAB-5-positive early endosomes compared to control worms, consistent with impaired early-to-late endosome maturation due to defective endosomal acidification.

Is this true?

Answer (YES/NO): NO